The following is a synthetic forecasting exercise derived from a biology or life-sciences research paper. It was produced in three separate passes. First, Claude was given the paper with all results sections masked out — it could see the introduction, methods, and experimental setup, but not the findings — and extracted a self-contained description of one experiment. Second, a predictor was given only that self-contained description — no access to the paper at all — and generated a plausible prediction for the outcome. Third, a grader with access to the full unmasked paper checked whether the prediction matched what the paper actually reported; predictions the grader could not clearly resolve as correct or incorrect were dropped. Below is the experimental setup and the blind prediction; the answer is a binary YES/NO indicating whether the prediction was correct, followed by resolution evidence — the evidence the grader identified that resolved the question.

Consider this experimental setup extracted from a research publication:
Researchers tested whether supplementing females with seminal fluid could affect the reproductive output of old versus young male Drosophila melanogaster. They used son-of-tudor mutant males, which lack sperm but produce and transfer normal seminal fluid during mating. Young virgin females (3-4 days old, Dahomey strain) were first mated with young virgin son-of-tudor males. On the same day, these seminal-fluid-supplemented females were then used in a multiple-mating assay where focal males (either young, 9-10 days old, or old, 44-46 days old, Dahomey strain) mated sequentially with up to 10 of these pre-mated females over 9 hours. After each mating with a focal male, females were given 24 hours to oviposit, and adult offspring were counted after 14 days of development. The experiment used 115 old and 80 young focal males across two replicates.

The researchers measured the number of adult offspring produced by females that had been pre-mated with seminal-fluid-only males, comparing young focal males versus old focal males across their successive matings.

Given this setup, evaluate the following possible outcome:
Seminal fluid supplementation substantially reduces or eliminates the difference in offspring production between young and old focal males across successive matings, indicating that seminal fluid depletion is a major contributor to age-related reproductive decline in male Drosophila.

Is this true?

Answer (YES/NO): YES